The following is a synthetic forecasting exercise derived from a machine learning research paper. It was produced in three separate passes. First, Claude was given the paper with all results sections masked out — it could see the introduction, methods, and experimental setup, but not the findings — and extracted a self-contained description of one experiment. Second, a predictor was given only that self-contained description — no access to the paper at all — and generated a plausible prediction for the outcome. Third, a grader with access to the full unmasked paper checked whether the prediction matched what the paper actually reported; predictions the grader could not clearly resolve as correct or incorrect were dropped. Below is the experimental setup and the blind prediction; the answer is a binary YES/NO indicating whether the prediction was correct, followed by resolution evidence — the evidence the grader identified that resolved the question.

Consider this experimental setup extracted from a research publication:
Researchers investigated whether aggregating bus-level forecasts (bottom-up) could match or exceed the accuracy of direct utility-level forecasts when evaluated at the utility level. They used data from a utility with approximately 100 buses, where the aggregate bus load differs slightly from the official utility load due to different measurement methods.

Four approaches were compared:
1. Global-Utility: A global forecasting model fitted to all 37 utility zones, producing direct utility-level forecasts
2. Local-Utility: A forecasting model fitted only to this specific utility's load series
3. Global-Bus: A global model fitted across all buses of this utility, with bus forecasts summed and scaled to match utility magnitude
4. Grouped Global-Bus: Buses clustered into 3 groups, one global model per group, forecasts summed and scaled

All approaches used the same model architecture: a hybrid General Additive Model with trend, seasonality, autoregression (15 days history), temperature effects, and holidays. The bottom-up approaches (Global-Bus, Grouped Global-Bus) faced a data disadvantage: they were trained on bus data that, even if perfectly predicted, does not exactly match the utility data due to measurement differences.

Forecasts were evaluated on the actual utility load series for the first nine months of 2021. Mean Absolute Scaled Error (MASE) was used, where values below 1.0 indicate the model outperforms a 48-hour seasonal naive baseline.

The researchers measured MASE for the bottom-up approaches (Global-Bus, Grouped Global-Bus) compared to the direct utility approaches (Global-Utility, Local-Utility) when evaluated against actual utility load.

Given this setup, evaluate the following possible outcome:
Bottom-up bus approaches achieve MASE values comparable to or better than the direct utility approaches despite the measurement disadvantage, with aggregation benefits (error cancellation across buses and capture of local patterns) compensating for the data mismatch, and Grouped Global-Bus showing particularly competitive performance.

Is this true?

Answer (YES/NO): YES